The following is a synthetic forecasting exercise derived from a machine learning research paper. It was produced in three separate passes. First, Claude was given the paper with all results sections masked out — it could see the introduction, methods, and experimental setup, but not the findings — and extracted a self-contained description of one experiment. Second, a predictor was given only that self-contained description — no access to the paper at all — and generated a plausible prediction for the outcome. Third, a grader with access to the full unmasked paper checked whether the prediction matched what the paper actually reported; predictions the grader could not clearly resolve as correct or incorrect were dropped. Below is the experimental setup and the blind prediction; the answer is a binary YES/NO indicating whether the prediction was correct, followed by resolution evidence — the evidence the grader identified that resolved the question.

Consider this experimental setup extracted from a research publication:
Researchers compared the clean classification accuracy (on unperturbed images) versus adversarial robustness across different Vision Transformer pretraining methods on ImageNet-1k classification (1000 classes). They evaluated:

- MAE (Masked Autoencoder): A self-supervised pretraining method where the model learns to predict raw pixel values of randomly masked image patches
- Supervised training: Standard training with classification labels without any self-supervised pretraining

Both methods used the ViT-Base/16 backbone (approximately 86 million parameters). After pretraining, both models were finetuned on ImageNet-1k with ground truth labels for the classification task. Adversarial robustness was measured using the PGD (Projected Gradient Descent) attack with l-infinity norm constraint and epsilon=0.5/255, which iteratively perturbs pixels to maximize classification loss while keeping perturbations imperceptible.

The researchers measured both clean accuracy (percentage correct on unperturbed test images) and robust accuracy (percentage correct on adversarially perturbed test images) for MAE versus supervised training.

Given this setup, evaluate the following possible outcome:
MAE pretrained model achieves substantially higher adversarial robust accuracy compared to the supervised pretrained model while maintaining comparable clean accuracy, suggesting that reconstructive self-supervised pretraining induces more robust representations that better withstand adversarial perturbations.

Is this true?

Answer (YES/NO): NO